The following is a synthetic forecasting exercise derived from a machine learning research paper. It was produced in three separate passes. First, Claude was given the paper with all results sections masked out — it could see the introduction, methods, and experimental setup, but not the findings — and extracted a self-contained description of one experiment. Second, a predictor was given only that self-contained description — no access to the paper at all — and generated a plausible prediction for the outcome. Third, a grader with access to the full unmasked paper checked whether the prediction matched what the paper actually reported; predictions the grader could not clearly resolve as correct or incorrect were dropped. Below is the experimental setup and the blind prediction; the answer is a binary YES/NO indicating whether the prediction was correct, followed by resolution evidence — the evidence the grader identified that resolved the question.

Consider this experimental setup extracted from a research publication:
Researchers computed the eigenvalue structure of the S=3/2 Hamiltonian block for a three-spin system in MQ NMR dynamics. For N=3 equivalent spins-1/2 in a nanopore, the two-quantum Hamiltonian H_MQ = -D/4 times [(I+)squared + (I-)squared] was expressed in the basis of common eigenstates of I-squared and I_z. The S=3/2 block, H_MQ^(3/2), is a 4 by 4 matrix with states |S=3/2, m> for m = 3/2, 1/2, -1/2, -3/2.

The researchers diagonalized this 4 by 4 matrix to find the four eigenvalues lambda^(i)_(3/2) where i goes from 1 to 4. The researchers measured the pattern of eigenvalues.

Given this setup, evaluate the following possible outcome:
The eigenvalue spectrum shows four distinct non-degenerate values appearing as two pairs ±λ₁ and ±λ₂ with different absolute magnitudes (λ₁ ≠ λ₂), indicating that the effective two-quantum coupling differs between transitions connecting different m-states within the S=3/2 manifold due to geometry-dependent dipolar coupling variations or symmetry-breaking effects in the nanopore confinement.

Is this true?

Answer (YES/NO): NO